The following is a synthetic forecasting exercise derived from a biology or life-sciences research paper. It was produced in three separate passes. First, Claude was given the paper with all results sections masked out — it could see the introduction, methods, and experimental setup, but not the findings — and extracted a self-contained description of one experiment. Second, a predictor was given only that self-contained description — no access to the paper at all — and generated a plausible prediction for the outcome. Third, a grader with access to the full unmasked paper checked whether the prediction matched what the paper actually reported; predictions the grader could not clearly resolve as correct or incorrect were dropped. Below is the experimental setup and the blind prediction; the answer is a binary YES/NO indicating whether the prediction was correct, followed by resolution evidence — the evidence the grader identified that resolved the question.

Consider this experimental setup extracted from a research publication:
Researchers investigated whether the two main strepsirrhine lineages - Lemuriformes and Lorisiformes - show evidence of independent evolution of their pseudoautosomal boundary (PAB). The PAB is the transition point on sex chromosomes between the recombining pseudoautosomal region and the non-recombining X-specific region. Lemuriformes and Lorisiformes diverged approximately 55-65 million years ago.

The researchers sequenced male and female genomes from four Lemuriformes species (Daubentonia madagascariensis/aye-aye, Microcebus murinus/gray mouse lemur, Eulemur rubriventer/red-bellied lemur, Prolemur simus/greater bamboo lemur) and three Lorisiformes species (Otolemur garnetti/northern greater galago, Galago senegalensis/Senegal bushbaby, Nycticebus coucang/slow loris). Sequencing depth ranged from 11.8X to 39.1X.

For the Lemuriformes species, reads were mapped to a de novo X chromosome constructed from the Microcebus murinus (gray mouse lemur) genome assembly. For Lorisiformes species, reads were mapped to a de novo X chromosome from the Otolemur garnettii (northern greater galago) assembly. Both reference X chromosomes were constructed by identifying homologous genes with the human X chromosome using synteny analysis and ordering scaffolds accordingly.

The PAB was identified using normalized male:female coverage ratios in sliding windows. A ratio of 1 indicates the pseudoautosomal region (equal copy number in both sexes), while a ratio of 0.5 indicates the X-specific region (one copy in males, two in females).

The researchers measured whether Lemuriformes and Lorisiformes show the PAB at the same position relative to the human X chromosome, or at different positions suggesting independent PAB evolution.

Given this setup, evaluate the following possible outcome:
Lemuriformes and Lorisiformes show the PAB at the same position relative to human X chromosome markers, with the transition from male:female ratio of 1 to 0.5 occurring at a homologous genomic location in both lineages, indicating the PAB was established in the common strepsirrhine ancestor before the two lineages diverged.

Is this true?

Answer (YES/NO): YES